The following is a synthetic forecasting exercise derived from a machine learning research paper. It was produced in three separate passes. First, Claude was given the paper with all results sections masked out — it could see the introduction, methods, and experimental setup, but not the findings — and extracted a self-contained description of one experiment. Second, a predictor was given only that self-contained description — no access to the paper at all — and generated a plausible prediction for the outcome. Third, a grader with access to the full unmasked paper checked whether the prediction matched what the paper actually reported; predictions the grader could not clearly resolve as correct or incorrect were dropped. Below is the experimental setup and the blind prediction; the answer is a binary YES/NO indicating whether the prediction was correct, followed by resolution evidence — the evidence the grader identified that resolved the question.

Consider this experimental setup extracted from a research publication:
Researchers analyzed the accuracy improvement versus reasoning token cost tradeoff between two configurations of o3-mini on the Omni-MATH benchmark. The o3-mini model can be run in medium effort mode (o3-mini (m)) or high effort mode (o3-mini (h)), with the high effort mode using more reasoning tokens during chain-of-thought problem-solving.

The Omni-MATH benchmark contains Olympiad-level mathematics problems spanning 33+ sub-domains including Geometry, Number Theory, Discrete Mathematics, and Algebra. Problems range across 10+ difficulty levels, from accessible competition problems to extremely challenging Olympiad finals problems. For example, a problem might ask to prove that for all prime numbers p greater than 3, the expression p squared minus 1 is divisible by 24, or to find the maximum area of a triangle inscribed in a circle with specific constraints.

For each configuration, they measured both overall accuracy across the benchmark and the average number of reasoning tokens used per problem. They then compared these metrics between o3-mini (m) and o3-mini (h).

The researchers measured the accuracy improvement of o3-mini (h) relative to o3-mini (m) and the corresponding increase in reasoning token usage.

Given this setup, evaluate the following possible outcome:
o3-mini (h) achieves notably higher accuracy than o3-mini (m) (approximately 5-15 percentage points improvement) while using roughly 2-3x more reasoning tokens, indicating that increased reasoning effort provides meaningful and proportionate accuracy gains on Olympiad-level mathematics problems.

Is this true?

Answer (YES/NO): NO